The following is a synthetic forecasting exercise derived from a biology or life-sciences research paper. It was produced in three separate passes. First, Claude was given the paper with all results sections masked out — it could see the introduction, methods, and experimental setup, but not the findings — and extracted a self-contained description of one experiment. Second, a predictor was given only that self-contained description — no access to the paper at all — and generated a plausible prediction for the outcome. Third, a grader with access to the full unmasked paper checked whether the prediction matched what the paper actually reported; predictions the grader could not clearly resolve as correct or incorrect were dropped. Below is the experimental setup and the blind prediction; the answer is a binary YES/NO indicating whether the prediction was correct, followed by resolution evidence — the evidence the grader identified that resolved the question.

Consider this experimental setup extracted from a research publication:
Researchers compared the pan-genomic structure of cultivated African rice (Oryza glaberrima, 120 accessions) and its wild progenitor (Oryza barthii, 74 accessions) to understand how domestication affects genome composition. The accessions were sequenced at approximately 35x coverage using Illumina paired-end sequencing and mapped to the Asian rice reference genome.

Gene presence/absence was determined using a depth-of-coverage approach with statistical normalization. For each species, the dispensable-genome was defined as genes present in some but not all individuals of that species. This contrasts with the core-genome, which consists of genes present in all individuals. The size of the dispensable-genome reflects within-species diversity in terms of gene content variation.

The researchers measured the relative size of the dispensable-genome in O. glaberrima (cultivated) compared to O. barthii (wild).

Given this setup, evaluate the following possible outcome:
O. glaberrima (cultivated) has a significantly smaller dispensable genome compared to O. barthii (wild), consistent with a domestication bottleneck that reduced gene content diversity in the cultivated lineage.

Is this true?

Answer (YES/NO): NO